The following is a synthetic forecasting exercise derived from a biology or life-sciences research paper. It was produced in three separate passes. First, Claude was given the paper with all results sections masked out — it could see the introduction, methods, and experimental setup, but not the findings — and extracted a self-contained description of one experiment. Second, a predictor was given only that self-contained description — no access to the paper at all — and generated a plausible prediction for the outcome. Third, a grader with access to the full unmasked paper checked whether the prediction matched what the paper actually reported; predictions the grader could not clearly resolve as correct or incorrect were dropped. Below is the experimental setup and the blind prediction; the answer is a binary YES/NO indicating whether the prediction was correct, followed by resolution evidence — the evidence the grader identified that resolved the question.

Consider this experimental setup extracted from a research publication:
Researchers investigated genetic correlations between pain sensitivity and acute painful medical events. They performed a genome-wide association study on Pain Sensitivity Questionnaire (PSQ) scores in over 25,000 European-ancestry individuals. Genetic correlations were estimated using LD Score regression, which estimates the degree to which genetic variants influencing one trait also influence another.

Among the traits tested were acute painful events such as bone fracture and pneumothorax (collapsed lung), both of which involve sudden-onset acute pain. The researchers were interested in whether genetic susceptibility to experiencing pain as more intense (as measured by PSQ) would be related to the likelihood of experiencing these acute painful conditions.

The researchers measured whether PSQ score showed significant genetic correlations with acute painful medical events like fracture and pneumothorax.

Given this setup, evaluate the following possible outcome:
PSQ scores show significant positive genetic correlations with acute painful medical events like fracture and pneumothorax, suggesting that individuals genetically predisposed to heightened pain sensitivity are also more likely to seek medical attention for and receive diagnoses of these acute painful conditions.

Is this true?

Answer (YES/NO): YES